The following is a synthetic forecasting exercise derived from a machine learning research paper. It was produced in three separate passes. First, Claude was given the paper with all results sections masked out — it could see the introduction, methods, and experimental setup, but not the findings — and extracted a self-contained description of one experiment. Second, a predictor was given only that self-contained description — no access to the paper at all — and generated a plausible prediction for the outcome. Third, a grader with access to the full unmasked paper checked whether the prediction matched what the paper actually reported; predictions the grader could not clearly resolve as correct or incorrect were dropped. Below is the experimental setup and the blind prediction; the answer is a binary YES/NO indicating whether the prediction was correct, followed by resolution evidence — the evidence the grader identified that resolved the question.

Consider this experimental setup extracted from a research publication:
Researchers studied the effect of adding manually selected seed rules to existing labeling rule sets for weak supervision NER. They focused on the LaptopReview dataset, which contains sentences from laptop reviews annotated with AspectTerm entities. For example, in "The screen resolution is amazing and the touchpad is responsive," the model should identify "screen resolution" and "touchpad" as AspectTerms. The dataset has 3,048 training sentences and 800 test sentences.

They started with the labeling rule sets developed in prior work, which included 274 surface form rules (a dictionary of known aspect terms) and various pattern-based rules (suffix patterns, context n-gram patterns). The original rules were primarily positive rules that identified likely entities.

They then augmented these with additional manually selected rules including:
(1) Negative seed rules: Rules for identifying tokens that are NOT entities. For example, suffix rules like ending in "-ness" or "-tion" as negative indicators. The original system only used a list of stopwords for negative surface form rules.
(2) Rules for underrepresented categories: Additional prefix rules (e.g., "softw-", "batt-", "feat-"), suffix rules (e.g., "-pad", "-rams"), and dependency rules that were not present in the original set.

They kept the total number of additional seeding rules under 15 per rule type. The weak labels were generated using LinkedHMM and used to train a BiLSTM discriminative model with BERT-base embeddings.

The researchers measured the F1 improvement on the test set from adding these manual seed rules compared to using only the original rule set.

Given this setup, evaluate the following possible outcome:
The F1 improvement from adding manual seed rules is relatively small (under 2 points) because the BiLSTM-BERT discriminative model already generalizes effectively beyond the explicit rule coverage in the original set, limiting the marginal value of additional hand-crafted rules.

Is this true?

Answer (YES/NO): YES